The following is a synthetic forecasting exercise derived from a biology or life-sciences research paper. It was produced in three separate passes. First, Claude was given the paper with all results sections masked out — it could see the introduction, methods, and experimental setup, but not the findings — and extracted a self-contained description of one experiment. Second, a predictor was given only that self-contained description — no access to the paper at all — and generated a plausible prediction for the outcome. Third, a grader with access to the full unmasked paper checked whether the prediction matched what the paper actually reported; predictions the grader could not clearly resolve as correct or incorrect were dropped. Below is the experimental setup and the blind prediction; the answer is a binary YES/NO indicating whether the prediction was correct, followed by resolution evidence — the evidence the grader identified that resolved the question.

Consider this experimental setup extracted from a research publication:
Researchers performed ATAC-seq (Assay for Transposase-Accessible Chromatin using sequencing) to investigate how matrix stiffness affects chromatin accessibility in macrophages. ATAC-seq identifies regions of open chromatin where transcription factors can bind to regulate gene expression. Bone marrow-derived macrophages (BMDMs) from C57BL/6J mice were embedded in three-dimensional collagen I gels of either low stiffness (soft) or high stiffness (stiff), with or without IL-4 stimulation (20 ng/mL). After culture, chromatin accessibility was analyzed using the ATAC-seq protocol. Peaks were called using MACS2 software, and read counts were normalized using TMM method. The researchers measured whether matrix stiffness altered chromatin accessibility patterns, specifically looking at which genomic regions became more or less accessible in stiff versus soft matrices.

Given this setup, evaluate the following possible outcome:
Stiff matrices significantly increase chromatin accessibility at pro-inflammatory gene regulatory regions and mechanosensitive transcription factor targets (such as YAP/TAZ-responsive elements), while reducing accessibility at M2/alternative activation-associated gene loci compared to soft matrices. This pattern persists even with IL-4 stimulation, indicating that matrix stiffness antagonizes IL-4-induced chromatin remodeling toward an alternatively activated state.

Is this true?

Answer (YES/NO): NO